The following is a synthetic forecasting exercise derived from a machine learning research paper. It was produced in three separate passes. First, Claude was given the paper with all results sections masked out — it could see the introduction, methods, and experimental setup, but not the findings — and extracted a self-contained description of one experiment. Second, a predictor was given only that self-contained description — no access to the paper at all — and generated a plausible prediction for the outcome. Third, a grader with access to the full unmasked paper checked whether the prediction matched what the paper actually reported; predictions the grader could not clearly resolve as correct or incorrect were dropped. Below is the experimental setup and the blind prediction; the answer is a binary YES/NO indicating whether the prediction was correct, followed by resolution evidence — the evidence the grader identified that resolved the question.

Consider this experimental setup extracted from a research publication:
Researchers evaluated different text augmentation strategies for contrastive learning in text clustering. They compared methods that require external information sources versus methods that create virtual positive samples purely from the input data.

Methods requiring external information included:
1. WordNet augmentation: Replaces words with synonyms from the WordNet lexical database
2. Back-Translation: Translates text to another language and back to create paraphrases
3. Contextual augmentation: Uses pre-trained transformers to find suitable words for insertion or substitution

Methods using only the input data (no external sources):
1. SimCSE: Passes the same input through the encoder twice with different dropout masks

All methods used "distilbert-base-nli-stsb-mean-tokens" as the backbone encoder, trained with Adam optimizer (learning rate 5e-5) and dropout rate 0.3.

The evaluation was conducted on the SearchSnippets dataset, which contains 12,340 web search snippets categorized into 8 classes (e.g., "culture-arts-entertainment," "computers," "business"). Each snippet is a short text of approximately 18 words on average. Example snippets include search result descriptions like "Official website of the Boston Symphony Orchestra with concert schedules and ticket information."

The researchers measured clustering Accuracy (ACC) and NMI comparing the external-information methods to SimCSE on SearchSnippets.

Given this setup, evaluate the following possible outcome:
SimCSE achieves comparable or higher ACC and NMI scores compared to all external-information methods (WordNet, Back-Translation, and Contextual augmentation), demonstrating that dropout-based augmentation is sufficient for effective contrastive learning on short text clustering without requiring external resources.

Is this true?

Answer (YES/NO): NO